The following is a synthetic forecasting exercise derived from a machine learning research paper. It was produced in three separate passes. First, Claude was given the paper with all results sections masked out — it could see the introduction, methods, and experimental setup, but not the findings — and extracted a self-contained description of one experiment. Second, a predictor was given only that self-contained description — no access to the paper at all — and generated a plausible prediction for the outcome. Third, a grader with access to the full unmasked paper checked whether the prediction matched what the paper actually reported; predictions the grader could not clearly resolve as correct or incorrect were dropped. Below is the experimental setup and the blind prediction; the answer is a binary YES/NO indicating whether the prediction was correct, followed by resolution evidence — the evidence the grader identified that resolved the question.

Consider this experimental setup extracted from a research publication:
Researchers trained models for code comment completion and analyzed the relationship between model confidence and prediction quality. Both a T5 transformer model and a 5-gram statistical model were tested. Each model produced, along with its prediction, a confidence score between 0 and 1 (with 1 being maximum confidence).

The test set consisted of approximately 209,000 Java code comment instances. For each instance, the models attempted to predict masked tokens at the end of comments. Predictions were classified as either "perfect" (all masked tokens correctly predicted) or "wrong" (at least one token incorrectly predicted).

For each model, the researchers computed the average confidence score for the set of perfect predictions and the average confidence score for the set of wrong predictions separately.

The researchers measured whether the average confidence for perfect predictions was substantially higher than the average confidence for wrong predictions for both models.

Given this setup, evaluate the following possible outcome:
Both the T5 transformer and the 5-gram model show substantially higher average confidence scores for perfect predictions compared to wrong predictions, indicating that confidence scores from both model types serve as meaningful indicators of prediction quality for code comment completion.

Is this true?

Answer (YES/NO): YES